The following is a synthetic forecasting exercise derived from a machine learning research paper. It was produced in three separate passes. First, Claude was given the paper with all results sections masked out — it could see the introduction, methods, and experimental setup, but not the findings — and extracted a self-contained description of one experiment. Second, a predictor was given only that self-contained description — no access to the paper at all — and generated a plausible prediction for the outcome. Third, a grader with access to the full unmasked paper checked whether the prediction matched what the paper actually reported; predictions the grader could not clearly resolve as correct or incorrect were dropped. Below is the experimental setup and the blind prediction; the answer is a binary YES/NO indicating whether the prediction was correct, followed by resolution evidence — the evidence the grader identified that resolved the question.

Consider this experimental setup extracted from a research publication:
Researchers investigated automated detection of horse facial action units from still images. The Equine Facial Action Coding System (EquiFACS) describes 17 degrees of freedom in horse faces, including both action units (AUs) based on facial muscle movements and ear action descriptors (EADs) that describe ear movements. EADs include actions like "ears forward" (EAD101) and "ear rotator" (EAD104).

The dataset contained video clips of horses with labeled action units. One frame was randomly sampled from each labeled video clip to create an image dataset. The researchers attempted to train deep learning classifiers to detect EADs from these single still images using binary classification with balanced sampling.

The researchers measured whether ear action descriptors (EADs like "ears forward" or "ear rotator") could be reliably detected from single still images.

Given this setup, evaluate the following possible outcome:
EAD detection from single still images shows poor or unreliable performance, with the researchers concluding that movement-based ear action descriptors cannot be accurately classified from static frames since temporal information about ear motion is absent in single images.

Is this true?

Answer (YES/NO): YES